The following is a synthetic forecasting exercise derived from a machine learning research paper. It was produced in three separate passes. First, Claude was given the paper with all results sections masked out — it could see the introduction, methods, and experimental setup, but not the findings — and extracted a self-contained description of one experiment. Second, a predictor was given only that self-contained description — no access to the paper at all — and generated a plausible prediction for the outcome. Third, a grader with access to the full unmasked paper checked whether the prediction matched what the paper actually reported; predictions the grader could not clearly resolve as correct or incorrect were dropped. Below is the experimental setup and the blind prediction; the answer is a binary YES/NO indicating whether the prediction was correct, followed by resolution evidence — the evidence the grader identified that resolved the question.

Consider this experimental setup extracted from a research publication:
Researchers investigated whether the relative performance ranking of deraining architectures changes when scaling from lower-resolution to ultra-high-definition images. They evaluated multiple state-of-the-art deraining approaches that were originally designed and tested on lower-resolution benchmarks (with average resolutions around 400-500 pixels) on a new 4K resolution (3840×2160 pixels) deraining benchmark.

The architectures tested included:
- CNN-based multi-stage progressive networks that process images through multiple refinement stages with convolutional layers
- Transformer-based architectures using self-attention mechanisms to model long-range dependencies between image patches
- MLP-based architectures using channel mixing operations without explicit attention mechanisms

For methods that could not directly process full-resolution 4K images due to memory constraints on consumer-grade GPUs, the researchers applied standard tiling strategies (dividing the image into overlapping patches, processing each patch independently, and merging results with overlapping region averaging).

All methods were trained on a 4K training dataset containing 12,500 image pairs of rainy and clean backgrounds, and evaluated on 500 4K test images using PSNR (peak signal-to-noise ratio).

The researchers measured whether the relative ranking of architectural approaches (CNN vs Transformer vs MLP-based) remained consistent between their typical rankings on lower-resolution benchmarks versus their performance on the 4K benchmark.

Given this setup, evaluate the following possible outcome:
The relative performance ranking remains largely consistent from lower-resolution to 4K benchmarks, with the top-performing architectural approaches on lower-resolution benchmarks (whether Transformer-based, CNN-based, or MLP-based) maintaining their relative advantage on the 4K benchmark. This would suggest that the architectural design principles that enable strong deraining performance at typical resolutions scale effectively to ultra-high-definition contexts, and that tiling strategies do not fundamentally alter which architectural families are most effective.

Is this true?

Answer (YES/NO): YES